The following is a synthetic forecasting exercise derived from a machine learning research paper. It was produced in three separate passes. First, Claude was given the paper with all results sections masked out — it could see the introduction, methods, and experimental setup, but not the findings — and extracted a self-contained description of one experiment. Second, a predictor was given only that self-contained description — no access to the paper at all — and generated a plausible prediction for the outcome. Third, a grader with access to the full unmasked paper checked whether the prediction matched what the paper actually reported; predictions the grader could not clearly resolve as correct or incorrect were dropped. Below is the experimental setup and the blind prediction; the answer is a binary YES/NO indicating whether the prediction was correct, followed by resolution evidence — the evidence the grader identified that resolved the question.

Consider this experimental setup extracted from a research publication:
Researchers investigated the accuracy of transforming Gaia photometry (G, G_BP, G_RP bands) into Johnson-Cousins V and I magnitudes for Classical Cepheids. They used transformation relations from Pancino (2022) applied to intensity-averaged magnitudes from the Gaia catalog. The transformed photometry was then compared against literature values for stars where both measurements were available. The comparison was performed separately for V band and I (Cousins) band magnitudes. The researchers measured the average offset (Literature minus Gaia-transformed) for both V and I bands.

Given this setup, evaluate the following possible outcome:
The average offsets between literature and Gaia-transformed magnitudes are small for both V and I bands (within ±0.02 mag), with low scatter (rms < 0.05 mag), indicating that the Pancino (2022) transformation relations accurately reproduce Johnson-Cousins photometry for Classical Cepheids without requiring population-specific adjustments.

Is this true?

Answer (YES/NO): NO